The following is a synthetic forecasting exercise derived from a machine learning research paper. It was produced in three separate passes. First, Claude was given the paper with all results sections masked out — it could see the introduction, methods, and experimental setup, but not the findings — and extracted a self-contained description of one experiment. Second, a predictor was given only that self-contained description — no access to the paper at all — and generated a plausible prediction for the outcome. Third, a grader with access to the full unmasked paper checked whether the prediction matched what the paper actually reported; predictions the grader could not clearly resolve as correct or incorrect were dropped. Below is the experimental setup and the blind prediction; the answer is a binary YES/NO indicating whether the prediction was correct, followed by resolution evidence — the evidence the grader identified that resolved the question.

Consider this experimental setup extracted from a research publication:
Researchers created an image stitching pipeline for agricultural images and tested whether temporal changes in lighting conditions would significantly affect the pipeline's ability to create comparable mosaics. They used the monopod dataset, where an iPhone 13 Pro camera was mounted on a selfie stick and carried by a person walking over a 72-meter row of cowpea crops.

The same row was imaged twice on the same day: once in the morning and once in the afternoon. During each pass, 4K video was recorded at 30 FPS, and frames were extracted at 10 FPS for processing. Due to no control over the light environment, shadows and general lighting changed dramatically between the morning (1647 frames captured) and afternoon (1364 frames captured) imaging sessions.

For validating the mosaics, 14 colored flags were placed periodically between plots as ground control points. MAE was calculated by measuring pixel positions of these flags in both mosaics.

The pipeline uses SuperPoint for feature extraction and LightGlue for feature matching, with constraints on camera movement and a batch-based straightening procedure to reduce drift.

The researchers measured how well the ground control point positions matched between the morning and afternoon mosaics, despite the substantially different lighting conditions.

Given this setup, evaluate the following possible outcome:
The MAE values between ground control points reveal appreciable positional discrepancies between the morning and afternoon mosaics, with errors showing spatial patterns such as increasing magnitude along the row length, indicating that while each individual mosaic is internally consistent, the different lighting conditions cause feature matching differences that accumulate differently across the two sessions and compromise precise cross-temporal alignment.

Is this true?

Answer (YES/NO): NO